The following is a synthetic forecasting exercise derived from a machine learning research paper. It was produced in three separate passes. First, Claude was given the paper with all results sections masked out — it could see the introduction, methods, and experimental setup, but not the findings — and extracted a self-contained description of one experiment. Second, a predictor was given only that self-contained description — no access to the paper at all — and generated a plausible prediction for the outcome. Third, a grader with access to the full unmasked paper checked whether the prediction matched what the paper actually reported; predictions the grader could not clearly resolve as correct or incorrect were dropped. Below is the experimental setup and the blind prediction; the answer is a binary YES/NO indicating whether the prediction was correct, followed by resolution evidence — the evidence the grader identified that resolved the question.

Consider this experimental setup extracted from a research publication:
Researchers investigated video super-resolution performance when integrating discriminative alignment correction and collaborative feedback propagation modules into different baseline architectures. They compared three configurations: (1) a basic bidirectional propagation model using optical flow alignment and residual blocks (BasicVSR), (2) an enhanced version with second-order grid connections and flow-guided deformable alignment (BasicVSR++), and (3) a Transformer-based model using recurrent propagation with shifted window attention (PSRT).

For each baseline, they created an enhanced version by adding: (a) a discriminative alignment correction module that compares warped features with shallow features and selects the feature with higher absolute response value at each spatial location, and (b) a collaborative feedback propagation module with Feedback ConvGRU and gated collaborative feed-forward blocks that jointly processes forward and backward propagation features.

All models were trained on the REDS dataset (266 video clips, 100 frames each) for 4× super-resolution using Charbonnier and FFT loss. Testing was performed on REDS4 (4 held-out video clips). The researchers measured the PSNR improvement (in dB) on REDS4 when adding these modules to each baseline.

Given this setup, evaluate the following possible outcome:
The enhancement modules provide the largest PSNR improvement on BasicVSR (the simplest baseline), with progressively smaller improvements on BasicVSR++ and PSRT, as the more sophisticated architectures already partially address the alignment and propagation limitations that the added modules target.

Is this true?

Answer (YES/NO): YES